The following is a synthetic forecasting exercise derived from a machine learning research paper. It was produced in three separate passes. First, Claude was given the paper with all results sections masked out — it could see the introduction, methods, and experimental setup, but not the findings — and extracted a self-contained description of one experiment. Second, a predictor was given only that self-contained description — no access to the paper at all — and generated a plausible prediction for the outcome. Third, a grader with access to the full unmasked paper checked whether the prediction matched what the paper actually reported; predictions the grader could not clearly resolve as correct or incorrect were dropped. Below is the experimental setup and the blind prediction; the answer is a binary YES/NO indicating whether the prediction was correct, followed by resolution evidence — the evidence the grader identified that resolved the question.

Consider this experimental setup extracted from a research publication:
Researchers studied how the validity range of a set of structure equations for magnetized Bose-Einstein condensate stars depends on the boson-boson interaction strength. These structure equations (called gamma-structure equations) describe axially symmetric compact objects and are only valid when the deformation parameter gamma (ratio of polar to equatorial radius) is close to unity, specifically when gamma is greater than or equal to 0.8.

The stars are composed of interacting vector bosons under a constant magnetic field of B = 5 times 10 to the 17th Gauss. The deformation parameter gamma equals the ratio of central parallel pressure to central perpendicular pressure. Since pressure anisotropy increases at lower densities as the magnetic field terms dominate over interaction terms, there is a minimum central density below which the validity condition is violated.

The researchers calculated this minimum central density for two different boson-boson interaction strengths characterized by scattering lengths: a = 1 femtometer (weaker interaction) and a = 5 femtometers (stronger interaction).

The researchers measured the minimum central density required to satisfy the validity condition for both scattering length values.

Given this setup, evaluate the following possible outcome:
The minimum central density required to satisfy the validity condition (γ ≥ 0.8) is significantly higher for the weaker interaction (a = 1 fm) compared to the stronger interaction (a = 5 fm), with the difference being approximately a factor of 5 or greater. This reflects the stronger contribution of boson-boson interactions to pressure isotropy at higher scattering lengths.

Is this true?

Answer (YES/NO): NO